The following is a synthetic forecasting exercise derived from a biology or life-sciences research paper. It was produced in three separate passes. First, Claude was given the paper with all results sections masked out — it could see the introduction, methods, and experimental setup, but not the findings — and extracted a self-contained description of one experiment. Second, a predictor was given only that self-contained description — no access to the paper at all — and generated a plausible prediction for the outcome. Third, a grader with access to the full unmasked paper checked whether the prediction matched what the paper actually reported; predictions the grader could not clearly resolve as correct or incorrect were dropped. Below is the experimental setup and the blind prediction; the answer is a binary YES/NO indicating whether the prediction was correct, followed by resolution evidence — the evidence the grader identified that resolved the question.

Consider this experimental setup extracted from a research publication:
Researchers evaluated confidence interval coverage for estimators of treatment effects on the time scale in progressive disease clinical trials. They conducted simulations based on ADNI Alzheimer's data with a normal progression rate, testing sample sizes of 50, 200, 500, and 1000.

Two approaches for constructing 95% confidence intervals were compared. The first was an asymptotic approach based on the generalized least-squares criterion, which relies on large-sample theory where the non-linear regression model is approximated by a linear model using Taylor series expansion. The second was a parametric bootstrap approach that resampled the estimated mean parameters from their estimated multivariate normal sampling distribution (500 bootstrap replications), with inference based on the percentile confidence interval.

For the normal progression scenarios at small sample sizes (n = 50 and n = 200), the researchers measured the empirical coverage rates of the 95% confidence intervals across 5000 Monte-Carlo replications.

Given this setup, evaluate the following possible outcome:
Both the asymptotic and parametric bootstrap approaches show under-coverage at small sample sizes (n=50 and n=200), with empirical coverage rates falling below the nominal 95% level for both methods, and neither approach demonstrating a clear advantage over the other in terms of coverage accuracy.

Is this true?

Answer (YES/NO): NO